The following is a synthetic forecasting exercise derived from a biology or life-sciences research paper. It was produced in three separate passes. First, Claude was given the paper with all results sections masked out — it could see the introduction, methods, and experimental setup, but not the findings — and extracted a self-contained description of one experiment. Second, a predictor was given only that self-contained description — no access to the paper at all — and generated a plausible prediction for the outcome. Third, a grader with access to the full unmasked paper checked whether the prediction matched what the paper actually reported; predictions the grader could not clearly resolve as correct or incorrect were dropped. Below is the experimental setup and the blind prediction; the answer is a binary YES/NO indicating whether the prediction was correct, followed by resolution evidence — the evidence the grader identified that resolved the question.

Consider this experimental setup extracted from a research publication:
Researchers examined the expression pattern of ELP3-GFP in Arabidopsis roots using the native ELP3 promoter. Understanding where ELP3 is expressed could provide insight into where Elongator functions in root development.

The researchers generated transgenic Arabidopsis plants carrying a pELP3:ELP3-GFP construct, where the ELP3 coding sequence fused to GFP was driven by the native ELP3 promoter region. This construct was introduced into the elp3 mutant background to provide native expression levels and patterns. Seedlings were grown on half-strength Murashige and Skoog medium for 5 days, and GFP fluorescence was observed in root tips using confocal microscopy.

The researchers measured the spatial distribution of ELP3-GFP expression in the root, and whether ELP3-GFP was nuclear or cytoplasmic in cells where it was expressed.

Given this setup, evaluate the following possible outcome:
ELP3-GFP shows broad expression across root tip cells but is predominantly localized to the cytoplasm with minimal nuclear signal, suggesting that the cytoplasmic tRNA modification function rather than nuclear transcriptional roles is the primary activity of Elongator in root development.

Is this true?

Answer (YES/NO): NO